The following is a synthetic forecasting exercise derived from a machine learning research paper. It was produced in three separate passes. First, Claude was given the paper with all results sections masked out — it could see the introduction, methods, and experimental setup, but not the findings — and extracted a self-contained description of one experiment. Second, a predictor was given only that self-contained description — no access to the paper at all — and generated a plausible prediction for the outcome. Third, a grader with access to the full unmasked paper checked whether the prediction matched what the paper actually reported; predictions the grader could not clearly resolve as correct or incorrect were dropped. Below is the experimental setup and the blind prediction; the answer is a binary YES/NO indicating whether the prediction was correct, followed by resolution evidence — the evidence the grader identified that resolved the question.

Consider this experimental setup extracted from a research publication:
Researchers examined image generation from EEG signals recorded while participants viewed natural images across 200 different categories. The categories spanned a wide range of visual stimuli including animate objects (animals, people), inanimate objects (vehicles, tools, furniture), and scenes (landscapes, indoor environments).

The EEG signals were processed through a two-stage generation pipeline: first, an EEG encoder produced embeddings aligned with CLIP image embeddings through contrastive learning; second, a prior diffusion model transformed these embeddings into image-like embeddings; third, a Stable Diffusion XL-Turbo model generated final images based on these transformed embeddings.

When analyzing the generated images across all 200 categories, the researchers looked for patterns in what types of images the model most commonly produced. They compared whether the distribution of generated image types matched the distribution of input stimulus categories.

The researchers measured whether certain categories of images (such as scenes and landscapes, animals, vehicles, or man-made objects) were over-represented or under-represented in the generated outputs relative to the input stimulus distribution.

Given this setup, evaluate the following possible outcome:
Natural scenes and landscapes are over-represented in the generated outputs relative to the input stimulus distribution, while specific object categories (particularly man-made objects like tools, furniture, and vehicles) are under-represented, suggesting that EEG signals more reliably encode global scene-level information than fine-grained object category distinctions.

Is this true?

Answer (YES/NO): YES